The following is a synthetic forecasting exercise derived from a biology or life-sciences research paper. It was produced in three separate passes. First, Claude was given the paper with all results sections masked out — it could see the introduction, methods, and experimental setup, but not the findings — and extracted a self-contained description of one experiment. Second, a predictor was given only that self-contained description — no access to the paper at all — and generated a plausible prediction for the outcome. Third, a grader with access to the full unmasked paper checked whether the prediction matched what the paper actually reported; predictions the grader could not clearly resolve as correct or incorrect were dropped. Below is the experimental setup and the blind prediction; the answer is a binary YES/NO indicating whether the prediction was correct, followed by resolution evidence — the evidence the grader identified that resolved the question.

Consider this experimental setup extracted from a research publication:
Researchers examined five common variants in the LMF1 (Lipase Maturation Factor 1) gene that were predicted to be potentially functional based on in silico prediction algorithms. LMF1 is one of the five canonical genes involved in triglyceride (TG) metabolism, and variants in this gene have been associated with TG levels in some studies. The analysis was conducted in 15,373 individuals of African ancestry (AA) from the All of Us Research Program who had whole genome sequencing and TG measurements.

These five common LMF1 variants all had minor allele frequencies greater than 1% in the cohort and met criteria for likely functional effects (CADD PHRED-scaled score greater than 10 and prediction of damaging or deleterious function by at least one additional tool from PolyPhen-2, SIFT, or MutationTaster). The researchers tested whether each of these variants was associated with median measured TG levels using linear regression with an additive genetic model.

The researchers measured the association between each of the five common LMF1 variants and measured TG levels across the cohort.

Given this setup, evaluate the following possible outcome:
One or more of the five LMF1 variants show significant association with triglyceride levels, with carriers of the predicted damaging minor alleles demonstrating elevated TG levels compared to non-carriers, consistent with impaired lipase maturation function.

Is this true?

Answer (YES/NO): NO